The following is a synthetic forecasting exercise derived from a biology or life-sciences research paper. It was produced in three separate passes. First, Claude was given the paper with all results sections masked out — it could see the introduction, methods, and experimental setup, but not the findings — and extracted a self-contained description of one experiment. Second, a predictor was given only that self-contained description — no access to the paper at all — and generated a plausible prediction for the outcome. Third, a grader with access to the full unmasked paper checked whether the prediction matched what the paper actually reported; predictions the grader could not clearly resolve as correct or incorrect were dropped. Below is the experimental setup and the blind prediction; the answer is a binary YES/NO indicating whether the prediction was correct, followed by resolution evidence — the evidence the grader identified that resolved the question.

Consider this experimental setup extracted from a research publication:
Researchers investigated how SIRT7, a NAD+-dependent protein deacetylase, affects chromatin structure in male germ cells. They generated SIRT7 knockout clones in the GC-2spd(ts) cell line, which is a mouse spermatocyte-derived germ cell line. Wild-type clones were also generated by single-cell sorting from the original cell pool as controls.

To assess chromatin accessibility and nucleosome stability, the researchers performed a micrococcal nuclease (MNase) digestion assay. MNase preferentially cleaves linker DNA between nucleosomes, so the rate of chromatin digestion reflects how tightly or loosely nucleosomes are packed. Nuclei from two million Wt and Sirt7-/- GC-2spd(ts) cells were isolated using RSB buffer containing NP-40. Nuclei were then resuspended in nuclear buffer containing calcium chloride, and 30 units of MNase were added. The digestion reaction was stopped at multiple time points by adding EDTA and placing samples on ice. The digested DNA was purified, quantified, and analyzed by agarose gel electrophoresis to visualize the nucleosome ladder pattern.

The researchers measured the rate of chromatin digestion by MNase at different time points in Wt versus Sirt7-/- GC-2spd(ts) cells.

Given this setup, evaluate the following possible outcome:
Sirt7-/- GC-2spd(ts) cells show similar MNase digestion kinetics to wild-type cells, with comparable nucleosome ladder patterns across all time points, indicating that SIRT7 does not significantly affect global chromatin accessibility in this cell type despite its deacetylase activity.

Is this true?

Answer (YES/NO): NO